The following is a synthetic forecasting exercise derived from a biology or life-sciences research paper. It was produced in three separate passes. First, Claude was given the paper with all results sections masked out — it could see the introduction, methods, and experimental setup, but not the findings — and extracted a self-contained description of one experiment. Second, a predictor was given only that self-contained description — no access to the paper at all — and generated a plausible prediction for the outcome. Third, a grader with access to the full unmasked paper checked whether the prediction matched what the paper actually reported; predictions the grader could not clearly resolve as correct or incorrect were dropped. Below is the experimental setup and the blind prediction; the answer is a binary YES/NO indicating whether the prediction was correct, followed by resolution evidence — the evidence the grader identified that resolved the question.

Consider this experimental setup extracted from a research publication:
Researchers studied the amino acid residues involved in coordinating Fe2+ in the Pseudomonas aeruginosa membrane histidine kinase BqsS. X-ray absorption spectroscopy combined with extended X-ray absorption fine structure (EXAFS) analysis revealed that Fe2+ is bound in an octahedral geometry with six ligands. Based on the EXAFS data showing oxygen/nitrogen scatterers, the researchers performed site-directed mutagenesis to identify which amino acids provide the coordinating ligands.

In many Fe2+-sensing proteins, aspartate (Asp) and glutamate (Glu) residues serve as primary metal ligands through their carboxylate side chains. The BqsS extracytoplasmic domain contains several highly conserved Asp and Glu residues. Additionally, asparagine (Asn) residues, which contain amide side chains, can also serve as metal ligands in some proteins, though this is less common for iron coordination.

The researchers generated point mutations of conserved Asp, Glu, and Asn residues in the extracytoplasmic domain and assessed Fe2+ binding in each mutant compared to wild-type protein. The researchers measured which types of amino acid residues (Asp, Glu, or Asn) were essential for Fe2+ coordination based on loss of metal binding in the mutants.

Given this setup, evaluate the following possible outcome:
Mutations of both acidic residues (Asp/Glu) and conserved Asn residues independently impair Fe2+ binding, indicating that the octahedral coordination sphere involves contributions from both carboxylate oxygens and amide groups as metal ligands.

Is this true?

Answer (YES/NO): NO